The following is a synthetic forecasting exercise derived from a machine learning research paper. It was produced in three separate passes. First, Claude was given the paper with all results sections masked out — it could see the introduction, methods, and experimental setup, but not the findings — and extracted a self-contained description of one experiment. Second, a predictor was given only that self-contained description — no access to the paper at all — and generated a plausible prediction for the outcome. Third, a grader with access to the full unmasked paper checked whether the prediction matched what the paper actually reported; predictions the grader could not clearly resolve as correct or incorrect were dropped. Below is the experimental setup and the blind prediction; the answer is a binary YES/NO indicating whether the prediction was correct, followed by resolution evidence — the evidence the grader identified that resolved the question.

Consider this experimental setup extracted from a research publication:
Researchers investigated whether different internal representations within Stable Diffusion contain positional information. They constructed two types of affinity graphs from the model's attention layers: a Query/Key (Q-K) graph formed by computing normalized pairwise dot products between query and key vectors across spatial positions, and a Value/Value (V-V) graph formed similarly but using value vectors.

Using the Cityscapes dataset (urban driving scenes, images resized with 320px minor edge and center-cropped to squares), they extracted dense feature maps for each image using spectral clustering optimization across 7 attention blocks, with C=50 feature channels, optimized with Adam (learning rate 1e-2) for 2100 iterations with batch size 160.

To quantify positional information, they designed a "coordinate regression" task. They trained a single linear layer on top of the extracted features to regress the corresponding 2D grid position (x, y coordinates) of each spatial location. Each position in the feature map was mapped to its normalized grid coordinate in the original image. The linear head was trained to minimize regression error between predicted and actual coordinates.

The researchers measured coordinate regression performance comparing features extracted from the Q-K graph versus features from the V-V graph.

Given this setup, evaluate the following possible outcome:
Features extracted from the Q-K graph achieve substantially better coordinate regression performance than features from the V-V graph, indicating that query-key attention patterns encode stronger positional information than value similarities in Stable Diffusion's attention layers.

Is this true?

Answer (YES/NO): YES